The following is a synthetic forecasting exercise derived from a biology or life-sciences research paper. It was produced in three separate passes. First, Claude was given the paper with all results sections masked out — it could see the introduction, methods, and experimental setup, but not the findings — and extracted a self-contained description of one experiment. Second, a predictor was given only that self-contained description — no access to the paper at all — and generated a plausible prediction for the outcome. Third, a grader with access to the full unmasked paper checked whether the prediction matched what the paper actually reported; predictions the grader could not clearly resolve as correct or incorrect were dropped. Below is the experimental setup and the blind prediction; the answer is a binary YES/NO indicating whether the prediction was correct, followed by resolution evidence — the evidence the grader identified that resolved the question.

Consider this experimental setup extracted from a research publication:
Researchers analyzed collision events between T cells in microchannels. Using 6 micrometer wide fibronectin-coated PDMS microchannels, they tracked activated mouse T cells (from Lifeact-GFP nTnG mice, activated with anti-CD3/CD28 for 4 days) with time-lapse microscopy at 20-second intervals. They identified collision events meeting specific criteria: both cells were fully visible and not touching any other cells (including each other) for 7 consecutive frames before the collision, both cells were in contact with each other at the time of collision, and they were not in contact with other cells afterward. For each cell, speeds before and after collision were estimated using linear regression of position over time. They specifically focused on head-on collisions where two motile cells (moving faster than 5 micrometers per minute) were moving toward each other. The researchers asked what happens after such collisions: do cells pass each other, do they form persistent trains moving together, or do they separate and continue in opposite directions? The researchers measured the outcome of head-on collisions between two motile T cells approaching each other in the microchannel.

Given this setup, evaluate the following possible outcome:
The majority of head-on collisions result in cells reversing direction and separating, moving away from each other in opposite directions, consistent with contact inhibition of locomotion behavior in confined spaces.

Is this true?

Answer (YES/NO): NO